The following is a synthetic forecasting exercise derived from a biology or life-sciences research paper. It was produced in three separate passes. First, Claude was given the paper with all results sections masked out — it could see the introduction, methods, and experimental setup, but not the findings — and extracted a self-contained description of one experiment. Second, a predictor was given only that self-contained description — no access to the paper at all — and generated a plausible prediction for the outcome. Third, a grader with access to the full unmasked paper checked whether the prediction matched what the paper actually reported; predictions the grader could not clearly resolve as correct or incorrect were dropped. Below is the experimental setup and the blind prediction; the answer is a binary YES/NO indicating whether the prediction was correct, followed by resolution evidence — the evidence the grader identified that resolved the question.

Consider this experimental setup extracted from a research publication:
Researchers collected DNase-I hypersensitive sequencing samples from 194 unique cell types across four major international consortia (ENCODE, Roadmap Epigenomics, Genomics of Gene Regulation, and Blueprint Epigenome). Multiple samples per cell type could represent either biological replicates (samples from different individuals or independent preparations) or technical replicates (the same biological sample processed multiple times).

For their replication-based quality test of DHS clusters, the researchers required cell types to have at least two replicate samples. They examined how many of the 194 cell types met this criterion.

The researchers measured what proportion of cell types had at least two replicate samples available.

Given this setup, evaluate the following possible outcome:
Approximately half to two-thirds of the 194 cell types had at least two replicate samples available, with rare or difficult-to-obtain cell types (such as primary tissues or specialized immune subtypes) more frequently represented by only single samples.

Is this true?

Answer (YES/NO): NO